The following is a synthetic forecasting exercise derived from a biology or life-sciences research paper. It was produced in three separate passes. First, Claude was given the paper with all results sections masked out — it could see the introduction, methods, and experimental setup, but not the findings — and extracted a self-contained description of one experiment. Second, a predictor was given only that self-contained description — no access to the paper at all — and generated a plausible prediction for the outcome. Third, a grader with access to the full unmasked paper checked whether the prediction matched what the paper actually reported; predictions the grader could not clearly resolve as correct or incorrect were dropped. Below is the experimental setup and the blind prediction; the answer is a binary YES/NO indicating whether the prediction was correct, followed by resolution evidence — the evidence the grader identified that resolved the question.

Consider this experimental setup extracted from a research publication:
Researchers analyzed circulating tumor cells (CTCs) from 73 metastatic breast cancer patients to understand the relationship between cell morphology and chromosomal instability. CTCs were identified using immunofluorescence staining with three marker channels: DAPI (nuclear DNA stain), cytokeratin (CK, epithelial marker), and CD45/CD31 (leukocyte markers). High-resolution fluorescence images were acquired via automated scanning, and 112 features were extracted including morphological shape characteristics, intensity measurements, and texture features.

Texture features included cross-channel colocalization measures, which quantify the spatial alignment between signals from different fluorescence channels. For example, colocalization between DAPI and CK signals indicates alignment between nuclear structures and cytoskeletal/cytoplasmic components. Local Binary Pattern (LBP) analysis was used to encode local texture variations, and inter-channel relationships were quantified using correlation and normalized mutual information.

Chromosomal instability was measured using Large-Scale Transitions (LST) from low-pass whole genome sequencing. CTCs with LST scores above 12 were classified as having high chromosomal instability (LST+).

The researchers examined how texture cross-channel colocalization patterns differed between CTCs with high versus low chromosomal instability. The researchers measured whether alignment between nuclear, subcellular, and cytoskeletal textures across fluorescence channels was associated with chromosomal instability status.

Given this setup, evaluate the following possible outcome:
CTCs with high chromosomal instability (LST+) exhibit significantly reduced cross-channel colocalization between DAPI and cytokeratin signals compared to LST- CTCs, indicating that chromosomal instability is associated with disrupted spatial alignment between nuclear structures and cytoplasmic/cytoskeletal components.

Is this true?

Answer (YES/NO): YES